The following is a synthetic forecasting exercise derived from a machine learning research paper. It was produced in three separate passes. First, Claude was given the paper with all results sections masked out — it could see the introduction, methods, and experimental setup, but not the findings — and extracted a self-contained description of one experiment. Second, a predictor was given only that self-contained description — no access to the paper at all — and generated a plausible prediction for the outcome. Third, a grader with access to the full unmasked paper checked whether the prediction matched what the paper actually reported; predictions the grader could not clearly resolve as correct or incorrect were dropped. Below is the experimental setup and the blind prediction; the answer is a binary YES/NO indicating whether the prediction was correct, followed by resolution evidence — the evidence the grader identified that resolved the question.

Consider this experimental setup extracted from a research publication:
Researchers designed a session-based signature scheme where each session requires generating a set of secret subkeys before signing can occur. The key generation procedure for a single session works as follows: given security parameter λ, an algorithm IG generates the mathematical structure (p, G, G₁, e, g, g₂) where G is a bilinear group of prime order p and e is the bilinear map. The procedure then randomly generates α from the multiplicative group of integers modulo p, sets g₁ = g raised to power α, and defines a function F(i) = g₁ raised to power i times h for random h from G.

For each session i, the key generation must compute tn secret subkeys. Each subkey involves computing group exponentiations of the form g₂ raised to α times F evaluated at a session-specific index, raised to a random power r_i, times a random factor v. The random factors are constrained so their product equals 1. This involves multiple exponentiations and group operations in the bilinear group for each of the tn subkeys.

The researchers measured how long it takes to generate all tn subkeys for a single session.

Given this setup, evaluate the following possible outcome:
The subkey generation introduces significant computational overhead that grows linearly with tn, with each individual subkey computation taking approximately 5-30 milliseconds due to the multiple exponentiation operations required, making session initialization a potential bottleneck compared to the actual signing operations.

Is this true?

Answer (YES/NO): NO